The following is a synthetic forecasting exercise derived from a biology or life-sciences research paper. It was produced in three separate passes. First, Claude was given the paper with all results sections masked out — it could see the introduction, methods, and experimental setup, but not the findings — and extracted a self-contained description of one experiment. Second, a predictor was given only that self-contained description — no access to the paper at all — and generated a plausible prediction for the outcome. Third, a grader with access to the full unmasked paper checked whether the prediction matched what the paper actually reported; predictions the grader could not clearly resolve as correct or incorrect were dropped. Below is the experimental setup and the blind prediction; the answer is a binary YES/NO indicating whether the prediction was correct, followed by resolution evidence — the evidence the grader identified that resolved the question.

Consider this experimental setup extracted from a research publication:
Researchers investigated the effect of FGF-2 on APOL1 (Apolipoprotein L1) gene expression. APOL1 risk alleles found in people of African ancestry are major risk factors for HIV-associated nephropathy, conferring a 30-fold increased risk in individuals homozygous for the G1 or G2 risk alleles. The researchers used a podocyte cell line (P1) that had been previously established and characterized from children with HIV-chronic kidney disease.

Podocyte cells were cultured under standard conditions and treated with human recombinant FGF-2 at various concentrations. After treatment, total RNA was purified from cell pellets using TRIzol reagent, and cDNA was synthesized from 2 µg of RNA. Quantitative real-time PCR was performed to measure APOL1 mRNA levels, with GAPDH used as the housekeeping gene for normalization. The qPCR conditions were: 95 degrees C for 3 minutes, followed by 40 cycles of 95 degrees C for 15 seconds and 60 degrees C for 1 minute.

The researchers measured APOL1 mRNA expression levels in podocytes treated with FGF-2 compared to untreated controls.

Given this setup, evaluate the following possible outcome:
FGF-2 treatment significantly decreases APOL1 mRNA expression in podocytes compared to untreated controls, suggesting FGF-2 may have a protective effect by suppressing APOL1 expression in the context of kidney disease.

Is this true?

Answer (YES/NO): YES